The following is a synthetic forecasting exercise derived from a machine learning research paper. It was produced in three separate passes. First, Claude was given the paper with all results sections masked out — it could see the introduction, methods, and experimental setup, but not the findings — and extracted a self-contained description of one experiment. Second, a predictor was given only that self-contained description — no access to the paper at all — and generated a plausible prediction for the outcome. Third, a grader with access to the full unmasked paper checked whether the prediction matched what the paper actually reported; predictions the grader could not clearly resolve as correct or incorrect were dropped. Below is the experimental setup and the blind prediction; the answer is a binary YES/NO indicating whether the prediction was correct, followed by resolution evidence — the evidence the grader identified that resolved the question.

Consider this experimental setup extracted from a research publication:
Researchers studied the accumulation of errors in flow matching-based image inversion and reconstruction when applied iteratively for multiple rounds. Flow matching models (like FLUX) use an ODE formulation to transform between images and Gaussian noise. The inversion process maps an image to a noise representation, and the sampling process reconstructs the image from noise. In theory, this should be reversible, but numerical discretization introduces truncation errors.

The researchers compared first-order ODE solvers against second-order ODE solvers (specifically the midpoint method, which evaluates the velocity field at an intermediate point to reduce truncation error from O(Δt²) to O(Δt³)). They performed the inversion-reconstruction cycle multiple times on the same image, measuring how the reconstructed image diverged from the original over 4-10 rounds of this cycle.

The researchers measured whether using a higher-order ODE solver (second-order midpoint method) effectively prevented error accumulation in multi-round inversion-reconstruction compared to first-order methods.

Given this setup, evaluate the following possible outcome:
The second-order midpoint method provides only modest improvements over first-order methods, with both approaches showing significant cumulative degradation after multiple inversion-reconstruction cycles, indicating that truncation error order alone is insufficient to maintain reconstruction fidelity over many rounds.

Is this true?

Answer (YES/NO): YES